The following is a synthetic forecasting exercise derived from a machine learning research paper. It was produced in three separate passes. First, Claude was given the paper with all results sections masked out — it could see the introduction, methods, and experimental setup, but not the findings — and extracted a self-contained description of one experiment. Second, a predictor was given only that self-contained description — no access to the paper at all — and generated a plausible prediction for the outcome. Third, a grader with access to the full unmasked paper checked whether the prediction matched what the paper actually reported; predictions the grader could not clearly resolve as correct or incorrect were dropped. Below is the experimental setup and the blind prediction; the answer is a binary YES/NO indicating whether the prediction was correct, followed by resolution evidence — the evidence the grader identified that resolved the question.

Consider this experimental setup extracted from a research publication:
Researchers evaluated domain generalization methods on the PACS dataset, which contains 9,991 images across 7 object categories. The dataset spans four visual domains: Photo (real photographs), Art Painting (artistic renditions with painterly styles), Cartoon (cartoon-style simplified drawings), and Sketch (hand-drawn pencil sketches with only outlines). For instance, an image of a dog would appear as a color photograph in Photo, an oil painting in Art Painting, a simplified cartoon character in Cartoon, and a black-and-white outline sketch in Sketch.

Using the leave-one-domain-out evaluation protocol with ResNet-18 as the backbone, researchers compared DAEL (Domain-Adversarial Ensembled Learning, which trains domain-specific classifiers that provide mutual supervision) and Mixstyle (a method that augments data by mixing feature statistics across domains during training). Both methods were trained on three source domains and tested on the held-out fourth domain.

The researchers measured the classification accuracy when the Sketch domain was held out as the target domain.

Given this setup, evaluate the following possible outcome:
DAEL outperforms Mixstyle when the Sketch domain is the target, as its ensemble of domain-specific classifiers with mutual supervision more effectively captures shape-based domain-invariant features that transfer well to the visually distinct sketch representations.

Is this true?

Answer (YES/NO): YES